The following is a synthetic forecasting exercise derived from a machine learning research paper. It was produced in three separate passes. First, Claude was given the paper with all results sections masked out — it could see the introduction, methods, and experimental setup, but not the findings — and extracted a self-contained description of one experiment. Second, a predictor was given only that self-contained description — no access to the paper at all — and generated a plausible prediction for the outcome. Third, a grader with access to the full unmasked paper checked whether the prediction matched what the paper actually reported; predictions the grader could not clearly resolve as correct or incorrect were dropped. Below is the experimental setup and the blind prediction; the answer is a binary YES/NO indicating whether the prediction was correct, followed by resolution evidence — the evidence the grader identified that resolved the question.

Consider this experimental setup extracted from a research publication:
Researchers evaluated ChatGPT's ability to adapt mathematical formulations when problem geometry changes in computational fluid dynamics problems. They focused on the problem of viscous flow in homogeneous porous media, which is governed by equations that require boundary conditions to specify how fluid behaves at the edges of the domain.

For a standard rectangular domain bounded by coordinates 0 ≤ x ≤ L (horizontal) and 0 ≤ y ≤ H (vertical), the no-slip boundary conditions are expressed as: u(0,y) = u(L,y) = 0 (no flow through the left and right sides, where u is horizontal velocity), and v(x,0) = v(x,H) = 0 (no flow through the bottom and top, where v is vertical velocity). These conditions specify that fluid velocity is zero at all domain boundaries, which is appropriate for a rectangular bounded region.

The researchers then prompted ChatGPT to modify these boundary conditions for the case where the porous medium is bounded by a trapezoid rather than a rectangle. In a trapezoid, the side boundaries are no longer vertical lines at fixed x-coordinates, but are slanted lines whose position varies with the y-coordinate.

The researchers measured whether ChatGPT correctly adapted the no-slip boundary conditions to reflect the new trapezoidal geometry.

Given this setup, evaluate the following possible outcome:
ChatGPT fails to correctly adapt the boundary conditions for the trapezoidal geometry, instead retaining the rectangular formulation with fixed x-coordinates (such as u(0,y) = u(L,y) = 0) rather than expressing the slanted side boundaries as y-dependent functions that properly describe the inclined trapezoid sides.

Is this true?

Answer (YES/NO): YES